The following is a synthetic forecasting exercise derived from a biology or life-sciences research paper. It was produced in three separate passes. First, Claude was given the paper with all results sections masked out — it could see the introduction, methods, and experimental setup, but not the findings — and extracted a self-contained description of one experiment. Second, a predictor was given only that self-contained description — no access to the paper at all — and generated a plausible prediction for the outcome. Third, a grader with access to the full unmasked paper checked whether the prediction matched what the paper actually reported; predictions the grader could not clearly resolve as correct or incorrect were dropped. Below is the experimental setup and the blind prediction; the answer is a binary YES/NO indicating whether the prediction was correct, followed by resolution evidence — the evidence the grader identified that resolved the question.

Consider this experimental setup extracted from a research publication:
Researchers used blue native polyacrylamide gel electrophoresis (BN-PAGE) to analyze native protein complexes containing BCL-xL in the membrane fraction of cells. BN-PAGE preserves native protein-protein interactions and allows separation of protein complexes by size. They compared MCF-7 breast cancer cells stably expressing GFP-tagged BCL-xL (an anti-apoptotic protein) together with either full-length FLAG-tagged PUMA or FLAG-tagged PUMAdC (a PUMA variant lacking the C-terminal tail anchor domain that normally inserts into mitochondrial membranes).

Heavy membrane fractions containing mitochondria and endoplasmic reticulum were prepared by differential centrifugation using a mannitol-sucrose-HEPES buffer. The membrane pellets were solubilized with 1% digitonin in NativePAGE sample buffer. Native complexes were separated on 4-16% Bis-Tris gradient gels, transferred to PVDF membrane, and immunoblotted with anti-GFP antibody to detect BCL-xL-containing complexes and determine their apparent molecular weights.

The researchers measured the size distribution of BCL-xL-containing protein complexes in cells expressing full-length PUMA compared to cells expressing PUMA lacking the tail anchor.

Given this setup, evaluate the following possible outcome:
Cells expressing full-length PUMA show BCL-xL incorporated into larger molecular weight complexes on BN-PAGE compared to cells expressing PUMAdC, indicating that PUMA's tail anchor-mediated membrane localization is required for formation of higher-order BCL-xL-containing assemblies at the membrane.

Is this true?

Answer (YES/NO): YES